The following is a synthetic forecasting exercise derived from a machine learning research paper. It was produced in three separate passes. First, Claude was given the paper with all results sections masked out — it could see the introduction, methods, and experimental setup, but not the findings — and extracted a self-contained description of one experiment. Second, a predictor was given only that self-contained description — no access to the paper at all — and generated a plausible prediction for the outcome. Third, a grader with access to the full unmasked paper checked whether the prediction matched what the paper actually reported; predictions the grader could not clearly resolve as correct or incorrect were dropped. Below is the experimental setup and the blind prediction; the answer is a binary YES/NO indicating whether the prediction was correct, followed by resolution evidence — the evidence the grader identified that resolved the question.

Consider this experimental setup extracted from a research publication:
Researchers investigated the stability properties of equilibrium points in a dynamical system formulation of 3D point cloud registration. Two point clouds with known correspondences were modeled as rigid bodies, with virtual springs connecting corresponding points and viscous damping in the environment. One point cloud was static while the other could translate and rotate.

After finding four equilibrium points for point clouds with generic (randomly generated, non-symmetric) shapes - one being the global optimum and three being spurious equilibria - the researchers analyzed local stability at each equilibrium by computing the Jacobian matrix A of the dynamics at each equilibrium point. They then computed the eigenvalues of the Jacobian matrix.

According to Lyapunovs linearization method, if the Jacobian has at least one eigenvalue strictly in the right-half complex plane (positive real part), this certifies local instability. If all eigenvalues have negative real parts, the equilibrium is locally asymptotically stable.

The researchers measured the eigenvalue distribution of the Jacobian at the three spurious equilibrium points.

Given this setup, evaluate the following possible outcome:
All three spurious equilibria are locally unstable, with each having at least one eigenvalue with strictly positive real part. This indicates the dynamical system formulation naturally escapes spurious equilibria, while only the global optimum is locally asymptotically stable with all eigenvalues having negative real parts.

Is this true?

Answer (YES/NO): YES